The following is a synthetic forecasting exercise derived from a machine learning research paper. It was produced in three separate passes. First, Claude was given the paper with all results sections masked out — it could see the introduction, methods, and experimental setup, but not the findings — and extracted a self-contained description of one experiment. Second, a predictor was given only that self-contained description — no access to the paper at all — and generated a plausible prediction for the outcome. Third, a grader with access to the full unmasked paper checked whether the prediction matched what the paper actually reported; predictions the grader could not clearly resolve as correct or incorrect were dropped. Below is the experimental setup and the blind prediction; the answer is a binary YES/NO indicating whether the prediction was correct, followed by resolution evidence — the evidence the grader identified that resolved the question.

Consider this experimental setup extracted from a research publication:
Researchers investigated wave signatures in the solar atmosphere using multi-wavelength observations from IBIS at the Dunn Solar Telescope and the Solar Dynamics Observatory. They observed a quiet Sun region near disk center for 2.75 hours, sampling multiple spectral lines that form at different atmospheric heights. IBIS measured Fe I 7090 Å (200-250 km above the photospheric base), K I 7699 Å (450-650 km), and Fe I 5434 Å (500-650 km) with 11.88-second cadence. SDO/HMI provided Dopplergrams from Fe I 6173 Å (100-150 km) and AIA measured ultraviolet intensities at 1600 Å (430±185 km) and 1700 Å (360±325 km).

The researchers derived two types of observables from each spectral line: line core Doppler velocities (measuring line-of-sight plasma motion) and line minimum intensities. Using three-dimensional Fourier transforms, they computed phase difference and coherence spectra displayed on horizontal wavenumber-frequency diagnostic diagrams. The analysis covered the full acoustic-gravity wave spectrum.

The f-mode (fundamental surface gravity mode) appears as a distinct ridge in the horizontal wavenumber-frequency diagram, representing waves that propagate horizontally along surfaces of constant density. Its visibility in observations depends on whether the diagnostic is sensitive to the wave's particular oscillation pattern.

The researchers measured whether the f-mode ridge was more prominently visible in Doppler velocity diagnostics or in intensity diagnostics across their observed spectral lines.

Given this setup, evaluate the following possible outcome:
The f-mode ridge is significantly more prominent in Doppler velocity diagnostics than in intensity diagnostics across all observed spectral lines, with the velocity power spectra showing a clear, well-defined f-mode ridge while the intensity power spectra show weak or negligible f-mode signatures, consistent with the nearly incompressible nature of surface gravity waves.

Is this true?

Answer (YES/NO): NO